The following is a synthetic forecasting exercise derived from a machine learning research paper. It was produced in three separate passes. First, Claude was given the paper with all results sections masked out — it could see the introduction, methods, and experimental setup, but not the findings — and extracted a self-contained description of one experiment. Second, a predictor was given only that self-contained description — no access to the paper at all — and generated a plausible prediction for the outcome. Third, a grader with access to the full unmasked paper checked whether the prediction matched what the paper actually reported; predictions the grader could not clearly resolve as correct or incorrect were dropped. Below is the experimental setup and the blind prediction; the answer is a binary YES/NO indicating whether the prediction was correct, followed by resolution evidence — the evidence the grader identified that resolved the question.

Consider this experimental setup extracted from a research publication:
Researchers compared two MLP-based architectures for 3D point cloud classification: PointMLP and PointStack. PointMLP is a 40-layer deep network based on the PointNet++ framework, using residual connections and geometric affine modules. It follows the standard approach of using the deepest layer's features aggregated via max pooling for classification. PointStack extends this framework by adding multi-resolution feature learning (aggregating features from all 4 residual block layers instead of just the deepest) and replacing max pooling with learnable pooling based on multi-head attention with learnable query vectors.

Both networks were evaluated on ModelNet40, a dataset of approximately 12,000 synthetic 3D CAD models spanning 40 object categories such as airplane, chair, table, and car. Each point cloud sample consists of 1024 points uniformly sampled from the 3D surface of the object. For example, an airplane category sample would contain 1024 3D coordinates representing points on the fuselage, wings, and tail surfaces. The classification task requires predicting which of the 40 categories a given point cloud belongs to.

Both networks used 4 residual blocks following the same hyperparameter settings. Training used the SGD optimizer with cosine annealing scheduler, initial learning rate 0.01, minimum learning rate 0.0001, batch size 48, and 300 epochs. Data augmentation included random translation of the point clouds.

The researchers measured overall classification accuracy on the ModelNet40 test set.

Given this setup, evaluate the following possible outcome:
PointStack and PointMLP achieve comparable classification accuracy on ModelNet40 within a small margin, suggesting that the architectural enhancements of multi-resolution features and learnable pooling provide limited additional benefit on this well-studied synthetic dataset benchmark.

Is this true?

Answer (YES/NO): NO